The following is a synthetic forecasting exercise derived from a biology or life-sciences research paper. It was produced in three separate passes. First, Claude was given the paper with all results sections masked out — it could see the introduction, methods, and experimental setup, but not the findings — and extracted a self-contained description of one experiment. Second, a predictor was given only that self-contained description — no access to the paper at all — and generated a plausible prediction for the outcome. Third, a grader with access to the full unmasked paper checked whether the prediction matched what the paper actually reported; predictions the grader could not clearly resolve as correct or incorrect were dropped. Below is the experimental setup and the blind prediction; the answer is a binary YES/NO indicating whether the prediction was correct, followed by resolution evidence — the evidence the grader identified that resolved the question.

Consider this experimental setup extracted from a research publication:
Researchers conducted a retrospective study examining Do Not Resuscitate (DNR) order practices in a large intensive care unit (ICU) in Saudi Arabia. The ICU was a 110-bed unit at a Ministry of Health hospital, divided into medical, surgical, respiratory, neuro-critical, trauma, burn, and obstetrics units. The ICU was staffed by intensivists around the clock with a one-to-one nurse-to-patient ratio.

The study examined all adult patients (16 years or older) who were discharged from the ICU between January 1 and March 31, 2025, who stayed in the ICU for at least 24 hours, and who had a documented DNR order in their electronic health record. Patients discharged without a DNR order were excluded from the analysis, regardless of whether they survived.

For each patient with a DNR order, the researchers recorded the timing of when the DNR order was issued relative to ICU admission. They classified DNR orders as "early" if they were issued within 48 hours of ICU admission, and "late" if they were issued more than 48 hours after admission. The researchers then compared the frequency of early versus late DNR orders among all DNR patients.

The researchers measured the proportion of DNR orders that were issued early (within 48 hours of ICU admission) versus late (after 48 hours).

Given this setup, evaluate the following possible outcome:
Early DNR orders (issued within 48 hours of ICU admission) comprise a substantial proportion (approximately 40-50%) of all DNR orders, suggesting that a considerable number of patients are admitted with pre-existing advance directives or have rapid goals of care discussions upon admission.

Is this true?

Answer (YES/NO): NO